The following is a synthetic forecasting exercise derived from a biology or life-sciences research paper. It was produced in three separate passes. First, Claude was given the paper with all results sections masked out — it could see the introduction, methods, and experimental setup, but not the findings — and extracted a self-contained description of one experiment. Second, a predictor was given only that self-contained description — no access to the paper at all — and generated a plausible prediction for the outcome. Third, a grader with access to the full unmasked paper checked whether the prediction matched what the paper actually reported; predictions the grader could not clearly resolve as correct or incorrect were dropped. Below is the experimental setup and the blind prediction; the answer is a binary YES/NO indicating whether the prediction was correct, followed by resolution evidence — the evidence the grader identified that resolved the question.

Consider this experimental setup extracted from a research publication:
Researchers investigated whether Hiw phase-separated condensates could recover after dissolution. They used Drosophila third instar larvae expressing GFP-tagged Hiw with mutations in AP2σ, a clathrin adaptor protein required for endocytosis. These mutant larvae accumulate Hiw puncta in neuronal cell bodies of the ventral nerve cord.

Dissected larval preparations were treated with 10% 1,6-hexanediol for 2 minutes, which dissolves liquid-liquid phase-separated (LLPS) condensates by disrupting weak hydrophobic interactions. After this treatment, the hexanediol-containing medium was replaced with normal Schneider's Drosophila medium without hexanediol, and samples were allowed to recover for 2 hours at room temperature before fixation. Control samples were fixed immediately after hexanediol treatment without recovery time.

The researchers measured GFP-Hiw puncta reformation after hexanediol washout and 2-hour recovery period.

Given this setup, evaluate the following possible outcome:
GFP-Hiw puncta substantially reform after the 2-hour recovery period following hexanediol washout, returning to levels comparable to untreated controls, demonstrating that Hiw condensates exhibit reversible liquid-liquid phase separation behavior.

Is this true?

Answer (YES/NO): NO